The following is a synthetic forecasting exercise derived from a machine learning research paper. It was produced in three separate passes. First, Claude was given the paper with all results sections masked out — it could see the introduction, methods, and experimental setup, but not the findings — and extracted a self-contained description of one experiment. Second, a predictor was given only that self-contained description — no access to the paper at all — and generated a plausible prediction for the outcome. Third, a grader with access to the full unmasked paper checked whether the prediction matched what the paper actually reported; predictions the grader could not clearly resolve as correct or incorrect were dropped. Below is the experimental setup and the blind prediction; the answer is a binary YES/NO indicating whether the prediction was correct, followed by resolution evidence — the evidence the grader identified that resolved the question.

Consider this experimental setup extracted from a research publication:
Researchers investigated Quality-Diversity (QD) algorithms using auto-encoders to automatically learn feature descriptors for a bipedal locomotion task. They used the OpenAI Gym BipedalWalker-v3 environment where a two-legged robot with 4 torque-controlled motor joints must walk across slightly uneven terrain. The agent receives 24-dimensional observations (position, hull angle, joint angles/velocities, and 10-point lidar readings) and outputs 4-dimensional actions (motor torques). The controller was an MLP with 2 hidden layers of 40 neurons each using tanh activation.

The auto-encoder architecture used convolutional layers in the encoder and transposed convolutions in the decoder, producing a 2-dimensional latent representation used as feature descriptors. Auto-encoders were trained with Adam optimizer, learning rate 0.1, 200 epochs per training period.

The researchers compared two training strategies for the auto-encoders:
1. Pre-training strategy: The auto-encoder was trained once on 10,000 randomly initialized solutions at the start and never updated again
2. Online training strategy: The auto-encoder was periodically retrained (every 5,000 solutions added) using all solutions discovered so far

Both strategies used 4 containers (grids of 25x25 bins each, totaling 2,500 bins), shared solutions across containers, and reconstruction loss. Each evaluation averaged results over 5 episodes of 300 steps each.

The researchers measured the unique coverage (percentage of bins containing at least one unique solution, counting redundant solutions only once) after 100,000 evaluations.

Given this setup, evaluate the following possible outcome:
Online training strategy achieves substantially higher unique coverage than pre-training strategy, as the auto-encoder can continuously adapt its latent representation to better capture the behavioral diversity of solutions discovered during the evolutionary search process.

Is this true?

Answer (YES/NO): YES